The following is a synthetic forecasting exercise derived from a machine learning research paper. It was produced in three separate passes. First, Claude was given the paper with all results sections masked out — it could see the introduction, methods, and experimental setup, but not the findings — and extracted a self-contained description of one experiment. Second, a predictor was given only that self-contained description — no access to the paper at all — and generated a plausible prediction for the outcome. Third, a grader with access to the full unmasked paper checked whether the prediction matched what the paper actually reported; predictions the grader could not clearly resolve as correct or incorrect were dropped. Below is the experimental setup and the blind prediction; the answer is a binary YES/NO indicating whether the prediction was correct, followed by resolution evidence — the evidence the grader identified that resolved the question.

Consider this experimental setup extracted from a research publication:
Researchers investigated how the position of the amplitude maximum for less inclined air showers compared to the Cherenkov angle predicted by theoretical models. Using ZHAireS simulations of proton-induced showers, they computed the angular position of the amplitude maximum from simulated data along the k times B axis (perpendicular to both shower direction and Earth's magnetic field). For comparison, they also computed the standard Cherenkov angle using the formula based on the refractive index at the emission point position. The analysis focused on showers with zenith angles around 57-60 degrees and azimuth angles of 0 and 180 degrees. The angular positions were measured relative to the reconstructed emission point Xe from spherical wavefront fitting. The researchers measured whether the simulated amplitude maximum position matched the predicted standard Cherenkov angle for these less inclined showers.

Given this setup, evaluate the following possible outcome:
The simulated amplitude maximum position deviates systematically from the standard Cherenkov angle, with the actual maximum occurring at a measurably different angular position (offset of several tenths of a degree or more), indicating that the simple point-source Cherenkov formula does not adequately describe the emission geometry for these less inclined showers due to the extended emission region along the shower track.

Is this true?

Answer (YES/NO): NO